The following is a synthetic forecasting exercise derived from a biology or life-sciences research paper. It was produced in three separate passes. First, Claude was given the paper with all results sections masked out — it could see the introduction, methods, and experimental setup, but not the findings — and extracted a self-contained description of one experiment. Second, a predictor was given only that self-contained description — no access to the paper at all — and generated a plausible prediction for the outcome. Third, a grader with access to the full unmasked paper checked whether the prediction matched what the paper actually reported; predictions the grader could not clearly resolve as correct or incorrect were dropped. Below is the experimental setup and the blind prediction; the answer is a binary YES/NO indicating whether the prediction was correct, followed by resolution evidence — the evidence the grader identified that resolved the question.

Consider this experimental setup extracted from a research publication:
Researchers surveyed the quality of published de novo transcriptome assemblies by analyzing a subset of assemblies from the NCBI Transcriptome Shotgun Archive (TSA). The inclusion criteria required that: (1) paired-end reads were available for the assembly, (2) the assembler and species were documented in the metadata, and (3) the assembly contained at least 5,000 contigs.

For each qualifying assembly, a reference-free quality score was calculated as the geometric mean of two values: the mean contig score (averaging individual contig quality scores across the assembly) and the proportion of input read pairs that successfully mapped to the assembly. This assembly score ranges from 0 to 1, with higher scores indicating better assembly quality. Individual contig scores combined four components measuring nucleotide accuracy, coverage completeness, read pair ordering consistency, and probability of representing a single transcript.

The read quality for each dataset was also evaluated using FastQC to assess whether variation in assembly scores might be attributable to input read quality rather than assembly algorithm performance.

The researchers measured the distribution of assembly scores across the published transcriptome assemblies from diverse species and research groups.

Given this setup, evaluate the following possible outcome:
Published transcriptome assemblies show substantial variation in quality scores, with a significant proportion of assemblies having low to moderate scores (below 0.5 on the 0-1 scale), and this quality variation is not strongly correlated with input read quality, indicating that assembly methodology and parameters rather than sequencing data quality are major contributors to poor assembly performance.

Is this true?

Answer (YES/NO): NO